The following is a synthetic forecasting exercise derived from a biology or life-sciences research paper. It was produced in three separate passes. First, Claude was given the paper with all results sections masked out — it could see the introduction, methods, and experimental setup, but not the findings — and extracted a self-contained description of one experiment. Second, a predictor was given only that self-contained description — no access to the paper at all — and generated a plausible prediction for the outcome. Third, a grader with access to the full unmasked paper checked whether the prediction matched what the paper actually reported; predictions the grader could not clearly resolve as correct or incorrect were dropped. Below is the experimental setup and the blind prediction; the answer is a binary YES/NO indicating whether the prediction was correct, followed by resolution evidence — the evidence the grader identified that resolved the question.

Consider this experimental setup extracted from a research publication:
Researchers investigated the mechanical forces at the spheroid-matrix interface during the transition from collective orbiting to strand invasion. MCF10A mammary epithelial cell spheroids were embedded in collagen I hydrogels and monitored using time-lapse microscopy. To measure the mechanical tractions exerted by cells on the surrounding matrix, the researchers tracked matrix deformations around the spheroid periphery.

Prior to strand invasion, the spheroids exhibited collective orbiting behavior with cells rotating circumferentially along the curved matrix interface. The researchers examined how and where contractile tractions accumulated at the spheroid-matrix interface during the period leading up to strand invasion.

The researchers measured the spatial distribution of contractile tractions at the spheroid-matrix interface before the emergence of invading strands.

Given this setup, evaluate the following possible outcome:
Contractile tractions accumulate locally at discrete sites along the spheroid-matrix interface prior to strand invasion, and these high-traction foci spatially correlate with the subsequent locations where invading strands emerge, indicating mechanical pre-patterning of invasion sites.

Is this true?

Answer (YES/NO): YES